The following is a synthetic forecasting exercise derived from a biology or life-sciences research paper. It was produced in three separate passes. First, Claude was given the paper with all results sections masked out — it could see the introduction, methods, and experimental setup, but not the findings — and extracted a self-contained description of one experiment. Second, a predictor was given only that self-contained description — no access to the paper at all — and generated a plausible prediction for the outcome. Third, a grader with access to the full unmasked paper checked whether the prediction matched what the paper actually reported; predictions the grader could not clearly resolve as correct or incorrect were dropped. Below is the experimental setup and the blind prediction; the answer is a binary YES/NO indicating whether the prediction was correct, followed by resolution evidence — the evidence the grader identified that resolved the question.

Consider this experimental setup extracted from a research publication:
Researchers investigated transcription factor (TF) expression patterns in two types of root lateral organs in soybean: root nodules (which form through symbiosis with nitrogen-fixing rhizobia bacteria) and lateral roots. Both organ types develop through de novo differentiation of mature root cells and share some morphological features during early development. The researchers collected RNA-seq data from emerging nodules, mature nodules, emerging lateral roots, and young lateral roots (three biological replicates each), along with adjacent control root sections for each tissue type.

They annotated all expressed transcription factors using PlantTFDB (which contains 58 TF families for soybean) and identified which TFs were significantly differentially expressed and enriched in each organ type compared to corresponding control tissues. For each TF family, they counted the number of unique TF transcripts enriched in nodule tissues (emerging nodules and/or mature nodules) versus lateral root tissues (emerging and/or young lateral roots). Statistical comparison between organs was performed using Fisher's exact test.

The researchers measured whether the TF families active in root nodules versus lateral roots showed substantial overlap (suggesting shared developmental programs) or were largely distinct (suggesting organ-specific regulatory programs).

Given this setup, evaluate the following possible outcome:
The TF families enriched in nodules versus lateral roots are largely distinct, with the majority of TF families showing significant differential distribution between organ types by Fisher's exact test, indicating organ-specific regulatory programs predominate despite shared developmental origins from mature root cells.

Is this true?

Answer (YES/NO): NO